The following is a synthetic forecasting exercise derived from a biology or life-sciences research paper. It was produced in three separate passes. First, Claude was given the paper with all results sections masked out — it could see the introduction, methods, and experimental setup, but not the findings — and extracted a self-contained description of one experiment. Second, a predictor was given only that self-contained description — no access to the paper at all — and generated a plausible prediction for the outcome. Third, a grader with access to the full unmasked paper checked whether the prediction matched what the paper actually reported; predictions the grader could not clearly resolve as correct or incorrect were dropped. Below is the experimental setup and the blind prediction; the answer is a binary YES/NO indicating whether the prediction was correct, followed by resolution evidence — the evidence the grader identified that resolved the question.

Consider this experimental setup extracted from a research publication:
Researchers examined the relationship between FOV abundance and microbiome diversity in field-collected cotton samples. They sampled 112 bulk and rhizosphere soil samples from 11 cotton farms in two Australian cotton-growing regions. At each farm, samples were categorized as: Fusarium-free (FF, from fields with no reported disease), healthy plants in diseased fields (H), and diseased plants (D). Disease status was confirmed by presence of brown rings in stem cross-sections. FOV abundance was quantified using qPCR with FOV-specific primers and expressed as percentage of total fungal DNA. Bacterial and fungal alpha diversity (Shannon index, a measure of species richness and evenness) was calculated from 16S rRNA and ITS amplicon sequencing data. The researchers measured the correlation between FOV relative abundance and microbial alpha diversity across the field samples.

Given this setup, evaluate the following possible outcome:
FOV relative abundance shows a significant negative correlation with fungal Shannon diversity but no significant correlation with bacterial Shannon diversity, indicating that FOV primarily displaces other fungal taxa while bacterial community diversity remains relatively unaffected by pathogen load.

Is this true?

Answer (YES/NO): NO